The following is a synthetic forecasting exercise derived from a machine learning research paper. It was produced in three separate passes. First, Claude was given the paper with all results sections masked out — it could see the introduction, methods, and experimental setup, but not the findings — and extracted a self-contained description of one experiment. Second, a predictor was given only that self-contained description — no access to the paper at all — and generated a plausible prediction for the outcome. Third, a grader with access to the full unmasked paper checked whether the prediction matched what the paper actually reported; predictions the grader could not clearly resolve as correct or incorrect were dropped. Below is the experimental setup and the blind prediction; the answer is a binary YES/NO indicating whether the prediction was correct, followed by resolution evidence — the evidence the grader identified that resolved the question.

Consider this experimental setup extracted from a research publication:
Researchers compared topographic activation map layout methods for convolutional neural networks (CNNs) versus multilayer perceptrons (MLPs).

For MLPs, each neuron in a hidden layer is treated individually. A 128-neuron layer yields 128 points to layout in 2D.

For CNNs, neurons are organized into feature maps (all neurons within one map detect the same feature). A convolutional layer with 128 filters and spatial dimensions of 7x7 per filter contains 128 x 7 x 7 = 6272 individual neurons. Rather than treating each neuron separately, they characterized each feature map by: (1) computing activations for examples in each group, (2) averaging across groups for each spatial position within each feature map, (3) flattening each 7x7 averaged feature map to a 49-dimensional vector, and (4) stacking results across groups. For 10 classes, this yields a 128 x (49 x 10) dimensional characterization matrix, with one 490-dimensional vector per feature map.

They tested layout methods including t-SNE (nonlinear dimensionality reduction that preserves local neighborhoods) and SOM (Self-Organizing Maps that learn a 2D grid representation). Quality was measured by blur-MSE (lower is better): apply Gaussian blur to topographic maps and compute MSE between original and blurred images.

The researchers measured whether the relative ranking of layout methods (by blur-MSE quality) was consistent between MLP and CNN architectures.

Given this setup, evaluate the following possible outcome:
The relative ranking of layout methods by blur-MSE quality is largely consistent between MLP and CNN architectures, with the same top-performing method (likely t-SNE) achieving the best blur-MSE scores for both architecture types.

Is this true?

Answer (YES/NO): NO